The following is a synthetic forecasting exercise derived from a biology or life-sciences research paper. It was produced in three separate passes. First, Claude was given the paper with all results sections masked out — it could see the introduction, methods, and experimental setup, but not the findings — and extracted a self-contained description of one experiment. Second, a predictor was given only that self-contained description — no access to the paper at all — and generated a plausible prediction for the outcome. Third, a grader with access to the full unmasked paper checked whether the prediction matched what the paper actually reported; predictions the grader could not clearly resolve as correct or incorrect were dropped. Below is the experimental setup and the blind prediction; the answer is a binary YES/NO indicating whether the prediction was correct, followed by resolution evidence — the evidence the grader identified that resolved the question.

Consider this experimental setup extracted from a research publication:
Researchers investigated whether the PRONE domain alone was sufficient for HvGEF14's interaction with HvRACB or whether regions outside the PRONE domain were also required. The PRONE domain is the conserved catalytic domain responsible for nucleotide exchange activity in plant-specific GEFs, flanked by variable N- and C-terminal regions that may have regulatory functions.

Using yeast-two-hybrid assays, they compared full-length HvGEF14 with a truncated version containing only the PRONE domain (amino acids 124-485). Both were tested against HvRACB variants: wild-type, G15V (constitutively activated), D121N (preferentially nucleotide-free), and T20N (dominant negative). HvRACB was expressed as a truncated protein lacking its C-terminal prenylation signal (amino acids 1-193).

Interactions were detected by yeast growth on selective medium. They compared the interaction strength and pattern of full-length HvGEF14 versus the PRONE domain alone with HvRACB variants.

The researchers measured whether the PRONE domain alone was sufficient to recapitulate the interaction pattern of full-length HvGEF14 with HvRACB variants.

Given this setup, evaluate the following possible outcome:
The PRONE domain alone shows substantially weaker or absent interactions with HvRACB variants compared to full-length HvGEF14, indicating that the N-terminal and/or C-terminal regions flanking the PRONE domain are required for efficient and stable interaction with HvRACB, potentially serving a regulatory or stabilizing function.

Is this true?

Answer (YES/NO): NO